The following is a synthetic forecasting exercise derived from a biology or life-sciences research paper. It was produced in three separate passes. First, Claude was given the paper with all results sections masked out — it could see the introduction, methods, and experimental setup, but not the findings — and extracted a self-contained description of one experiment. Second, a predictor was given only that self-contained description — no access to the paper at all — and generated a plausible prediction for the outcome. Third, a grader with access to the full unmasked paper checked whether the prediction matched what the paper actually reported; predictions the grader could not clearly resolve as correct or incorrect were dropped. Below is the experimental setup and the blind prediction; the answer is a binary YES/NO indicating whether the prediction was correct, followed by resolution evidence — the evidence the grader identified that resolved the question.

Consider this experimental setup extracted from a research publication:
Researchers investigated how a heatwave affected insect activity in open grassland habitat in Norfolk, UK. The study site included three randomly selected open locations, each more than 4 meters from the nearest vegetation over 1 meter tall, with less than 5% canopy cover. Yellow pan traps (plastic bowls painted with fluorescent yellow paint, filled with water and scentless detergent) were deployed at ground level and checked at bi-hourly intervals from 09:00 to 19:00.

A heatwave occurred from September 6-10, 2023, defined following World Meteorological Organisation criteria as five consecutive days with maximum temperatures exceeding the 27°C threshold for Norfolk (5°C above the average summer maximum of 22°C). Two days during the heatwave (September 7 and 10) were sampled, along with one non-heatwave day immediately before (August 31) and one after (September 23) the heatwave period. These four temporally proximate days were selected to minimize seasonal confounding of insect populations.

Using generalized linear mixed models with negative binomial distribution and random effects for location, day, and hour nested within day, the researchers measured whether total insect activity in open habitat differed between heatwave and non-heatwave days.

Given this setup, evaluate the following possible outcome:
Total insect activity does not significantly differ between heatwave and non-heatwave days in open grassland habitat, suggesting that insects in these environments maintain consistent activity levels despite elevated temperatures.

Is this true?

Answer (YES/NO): NO